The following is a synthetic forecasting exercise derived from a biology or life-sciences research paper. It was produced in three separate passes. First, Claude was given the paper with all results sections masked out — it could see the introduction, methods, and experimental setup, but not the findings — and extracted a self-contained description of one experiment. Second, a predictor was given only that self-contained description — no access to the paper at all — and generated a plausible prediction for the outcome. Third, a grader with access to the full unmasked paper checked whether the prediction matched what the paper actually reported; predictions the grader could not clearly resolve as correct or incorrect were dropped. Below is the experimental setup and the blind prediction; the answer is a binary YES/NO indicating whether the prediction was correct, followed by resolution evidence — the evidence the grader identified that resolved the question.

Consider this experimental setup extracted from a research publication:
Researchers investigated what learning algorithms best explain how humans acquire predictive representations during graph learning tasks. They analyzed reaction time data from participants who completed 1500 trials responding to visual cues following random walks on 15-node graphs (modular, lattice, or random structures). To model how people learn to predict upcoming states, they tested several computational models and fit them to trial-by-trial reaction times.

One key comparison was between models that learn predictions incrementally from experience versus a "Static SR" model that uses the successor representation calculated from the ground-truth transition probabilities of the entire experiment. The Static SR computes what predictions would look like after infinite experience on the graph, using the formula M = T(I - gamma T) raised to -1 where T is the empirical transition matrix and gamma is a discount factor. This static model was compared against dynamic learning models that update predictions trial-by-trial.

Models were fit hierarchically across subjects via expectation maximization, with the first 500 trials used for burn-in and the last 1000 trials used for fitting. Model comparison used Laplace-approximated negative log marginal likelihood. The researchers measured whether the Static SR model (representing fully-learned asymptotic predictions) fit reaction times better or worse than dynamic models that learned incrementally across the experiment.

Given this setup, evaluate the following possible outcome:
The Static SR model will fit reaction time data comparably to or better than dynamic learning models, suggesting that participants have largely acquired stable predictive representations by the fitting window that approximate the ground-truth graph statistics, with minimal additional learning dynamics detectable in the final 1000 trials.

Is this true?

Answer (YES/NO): NO